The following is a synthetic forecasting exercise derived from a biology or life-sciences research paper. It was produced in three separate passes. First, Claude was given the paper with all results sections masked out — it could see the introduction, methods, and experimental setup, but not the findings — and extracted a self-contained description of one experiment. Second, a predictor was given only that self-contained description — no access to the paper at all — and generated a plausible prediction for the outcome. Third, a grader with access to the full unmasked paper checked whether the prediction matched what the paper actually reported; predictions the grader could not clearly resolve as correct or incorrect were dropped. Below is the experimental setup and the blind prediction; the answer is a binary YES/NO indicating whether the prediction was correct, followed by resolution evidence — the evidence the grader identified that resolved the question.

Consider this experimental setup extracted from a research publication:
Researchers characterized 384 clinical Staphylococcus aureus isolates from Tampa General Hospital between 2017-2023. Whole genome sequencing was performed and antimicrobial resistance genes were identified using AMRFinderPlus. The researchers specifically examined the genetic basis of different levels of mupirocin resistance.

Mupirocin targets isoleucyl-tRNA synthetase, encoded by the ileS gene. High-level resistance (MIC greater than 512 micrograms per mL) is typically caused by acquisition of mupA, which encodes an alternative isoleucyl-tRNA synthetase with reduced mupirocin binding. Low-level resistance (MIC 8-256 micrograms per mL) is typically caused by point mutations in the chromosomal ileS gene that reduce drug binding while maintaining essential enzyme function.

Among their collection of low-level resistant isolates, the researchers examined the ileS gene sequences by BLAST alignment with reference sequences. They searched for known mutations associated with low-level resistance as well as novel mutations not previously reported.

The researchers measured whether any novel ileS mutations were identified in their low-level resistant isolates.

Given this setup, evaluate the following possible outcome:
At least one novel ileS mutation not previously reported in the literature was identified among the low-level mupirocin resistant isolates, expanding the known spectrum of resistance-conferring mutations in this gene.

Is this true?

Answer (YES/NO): YES